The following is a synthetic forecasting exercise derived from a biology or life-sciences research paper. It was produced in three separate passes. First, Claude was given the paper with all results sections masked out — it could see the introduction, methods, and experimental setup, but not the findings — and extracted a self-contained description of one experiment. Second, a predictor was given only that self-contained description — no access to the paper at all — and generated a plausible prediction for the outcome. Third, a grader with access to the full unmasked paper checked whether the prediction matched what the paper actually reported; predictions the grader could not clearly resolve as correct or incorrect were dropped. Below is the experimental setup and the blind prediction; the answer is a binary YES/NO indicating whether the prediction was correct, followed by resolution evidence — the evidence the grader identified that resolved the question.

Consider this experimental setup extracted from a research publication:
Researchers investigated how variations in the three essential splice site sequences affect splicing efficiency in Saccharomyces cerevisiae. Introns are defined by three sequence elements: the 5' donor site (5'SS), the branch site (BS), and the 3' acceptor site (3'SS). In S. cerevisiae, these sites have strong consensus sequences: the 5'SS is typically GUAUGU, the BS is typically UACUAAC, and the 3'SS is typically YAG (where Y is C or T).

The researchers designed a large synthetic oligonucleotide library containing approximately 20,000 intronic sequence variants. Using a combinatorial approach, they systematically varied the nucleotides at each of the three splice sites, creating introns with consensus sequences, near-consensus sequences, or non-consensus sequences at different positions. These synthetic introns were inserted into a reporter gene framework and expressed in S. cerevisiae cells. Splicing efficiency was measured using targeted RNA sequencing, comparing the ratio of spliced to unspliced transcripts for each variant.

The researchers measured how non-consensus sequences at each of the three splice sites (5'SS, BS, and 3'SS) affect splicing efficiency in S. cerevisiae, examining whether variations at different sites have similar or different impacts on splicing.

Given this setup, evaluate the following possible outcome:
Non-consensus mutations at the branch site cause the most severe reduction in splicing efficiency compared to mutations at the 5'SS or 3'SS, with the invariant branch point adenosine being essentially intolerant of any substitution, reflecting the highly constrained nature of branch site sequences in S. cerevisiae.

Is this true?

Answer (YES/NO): YES